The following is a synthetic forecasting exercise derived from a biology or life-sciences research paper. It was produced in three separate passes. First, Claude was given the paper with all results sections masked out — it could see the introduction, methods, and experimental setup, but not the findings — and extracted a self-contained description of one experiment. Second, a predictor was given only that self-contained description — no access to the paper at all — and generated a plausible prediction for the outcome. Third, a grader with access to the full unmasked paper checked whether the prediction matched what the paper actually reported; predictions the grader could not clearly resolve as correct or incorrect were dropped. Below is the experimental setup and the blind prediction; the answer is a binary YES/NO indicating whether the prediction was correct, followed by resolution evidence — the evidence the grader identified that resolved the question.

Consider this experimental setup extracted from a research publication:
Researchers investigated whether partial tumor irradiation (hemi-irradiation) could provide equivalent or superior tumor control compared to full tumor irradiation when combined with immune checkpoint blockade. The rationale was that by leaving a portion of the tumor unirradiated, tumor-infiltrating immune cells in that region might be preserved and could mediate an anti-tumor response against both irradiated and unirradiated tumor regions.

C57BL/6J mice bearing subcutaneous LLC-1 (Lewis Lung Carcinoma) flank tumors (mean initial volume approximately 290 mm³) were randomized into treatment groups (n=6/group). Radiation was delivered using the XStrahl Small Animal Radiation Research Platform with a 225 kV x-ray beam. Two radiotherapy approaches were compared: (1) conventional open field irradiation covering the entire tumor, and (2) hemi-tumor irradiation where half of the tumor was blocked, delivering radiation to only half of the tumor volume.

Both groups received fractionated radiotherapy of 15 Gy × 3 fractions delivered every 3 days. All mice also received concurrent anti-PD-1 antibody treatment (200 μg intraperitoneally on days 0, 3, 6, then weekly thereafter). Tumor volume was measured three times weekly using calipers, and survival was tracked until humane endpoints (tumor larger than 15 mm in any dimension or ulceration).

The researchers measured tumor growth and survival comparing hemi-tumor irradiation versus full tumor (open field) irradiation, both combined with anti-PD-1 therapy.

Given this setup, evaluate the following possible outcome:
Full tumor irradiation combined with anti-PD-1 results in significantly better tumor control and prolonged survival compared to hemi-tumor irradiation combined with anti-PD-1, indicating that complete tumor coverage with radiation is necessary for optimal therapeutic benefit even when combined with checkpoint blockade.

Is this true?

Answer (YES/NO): YES